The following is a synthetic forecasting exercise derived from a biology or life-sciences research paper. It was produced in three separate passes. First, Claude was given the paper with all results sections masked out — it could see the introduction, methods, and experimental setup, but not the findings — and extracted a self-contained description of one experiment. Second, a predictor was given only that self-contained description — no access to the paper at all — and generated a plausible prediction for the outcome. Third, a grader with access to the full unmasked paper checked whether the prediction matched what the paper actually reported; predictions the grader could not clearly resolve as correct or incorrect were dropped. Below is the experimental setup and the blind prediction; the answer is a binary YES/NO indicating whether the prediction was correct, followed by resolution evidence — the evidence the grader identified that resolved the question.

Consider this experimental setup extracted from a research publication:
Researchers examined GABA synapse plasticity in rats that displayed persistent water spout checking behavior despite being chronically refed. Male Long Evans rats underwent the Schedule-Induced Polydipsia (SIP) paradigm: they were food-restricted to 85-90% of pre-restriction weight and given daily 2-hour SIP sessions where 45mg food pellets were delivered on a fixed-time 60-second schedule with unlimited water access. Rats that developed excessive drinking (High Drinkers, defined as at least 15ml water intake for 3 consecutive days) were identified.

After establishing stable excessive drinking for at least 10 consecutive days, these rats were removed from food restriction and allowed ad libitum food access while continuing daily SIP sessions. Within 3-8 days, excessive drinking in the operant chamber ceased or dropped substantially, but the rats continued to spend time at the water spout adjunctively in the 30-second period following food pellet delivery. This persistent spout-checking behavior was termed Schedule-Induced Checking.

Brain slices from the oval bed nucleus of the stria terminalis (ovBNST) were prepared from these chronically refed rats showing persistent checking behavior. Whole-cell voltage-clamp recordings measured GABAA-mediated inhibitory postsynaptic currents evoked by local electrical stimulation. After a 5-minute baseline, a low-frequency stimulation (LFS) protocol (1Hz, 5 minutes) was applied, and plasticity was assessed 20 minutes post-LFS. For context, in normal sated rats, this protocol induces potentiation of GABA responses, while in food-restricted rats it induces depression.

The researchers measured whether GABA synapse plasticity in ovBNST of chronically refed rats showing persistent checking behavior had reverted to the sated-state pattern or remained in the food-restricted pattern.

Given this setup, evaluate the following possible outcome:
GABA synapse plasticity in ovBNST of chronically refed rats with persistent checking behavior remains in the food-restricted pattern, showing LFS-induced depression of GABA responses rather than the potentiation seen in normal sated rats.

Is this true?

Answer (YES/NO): YES